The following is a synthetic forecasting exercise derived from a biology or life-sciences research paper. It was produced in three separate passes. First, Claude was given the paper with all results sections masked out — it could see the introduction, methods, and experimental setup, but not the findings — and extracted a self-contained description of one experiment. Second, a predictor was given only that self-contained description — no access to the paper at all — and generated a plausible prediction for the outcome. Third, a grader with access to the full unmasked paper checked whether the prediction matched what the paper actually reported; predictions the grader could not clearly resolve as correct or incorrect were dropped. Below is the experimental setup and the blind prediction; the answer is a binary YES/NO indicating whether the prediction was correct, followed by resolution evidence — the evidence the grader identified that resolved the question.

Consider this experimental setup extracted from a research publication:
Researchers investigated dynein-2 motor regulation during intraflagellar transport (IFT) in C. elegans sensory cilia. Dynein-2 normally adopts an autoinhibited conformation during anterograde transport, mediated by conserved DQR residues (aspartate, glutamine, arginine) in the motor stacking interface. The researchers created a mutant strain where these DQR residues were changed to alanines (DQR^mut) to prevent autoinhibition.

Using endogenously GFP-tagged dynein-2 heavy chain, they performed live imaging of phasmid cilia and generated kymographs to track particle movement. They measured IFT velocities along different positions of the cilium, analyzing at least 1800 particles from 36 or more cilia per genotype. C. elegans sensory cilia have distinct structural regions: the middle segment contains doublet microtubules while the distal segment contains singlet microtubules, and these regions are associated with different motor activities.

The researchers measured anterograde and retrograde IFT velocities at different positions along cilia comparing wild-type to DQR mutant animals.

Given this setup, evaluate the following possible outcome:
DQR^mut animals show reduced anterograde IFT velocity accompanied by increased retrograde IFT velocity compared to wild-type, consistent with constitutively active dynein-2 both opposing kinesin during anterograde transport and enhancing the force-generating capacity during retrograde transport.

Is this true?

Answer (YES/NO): NO